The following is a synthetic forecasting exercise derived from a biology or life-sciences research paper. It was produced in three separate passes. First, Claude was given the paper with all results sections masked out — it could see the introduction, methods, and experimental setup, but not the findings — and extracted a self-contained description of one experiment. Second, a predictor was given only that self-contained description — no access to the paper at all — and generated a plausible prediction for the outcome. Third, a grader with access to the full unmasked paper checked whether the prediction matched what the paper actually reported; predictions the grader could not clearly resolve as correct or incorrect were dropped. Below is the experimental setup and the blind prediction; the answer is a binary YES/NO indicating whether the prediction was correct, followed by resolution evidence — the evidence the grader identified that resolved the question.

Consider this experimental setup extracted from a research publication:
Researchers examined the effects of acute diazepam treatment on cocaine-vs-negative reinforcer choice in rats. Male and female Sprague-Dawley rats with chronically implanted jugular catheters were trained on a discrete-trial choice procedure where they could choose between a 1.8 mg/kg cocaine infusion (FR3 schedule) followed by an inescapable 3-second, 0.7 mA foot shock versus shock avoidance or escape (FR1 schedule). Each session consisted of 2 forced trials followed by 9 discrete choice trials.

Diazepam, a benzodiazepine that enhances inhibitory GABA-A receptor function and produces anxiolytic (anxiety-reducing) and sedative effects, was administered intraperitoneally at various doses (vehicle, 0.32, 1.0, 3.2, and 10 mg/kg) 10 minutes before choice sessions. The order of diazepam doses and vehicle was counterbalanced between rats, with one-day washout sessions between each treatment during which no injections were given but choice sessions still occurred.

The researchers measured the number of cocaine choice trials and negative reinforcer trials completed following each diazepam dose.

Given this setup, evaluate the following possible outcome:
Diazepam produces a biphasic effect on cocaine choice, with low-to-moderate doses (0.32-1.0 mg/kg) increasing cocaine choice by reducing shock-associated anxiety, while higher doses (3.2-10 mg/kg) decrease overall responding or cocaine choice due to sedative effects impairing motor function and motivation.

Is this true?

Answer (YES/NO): NO